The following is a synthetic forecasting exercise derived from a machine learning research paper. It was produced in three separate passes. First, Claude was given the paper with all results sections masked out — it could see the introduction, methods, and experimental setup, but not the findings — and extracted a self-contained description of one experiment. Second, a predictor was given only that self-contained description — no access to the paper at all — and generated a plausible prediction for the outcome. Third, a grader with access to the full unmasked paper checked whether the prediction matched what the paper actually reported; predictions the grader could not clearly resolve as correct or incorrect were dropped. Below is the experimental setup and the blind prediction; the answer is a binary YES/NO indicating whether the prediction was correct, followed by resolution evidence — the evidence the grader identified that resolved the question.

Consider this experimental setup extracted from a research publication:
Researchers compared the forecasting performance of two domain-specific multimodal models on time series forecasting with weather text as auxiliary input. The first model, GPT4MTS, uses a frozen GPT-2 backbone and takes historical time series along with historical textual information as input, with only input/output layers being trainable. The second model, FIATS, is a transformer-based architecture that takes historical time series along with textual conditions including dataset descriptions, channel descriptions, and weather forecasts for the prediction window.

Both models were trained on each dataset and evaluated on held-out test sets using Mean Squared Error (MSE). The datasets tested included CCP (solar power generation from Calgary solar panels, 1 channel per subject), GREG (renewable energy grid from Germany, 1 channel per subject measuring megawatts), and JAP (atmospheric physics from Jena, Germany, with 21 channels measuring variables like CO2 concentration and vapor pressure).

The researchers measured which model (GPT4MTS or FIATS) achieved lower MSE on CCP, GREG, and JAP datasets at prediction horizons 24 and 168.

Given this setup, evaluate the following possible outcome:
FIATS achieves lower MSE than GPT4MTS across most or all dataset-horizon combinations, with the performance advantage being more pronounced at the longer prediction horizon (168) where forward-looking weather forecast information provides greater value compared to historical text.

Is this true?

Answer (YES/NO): NO